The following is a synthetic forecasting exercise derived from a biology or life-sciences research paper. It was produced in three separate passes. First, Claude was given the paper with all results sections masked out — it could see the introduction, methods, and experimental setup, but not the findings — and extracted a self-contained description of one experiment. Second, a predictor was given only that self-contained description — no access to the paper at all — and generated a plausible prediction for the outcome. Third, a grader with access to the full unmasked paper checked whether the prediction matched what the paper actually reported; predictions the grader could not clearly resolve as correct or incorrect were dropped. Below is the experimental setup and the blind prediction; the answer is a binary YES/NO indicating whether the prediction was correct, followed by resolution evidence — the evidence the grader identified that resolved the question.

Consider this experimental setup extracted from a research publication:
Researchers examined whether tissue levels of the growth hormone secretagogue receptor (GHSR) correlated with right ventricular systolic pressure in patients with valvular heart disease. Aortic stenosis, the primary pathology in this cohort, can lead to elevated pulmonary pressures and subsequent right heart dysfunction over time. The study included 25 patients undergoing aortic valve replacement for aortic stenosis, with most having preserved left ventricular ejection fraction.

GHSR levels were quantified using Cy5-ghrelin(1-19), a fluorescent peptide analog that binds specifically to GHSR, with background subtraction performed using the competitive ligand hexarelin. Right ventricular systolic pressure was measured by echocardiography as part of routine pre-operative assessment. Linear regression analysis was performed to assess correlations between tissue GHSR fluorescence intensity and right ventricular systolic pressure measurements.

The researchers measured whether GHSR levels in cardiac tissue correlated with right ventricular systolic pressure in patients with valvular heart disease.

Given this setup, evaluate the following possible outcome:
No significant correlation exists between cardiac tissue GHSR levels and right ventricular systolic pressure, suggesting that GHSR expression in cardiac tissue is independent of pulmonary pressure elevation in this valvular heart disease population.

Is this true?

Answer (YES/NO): NO